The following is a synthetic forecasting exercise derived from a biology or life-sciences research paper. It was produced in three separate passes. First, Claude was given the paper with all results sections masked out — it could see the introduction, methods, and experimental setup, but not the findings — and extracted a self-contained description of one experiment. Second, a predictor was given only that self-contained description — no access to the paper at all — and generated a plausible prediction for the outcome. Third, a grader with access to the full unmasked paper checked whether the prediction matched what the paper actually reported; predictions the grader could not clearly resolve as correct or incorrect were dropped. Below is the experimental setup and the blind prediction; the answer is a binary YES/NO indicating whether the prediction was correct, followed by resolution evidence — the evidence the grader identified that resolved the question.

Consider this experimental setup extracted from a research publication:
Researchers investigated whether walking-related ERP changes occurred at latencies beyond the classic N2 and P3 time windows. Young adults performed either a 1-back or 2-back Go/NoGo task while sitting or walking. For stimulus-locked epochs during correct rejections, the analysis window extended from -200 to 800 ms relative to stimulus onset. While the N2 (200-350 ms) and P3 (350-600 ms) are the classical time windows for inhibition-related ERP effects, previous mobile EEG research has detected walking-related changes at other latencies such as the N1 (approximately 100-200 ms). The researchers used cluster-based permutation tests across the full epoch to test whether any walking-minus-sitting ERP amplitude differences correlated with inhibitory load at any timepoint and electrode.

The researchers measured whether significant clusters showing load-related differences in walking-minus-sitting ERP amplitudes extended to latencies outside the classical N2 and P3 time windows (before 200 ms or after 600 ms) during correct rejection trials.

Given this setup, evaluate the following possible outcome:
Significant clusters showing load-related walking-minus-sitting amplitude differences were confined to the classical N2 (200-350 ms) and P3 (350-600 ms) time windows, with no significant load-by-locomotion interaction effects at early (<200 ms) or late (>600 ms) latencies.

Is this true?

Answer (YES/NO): NO